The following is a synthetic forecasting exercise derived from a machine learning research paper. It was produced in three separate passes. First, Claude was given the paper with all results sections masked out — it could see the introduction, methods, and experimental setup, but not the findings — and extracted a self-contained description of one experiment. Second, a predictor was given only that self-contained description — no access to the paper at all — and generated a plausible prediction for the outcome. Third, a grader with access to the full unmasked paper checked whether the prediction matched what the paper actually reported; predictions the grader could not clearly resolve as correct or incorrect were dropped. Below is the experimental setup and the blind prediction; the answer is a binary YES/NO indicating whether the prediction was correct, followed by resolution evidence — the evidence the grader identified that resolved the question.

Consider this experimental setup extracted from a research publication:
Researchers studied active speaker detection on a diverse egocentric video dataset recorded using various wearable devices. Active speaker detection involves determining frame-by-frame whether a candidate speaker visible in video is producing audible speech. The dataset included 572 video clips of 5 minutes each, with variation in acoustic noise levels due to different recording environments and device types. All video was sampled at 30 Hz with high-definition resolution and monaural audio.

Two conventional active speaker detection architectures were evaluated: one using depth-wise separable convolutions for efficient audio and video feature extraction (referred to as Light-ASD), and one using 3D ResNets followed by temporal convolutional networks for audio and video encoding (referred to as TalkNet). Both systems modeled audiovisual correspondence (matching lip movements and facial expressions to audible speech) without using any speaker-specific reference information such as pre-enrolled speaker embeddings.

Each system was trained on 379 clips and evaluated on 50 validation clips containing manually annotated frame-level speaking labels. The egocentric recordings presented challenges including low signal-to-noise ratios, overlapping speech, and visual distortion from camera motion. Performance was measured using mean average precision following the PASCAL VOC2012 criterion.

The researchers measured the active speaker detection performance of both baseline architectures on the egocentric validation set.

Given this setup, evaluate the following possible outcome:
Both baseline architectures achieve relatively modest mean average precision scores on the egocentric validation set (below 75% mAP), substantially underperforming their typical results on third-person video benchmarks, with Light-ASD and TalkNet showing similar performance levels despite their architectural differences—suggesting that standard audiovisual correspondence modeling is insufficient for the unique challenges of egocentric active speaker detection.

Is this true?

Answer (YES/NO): YES